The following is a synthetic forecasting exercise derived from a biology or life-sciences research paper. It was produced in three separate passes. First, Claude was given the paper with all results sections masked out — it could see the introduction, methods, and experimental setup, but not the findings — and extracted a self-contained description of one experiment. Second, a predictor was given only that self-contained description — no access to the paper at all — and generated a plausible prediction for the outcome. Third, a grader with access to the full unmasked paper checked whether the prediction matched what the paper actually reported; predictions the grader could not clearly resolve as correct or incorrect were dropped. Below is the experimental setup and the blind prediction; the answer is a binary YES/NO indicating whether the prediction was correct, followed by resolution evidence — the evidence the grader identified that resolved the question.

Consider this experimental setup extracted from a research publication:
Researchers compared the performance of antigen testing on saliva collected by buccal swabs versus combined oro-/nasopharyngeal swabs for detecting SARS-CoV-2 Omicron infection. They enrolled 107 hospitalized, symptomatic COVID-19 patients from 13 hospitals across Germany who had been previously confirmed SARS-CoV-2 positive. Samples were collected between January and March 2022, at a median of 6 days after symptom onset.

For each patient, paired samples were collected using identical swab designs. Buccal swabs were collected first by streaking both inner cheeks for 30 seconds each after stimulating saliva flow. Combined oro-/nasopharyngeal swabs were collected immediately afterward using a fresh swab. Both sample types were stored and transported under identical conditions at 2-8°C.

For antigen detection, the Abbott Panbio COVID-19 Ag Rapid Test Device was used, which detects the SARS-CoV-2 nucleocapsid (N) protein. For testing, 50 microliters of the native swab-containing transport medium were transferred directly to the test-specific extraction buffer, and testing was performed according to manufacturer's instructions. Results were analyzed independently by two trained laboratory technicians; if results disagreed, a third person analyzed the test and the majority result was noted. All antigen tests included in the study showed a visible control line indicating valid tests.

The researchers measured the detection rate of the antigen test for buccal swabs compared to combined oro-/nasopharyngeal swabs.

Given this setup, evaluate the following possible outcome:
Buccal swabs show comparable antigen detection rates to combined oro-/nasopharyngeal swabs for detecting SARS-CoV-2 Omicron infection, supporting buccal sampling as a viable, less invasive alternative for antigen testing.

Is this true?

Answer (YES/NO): NO